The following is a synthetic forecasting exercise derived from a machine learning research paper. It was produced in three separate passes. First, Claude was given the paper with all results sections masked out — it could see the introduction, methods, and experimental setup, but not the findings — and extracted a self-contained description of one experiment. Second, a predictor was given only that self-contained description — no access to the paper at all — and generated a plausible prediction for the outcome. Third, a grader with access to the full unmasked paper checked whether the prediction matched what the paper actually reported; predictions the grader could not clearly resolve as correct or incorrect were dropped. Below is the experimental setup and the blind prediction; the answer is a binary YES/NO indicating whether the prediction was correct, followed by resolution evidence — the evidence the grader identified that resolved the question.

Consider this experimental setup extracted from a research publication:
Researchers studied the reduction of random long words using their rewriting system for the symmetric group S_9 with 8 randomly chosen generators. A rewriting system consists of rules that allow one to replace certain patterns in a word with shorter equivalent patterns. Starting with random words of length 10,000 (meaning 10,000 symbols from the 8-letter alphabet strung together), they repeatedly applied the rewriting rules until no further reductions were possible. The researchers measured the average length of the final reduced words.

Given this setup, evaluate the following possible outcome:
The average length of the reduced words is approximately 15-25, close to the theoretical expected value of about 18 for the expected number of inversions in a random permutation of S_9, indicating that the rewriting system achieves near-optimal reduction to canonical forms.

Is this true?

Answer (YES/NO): NO